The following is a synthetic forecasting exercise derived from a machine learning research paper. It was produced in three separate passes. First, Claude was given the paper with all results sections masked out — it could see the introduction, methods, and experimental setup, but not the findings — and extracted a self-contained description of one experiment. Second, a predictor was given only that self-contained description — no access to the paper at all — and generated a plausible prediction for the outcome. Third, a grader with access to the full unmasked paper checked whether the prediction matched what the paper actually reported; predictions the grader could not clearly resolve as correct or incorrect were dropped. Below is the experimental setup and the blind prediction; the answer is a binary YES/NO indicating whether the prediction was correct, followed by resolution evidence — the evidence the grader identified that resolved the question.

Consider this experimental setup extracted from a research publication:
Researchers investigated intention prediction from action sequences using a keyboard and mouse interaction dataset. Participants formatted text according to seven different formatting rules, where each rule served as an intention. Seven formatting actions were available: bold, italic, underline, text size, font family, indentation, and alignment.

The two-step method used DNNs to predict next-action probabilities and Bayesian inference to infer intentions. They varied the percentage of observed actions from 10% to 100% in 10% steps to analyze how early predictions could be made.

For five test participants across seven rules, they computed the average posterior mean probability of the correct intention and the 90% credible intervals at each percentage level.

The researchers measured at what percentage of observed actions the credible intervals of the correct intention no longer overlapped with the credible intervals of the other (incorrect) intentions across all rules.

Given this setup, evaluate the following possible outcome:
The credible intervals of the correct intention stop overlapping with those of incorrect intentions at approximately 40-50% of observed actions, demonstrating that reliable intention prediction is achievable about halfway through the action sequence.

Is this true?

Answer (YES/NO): YES